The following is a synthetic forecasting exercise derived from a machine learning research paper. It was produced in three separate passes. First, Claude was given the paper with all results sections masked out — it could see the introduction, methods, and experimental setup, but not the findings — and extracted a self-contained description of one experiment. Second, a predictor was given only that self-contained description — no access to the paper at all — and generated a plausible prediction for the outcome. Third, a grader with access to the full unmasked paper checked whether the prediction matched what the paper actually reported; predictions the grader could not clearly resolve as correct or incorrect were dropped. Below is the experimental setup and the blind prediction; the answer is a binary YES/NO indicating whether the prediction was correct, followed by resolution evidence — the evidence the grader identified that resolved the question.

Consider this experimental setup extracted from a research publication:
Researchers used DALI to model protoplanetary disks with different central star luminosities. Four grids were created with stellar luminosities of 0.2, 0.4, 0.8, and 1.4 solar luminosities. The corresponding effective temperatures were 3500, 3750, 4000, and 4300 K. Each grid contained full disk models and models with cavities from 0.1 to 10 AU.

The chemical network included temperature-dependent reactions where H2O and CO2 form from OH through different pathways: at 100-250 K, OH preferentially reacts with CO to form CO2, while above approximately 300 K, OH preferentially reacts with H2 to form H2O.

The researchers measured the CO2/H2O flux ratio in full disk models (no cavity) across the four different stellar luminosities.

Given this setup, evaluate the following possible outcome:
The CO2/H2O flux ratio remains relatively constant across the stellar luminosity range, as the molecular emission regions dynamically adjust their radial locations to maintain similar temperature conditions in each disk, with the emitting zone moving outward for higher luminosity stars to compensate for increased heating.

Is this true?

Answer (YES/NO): YES